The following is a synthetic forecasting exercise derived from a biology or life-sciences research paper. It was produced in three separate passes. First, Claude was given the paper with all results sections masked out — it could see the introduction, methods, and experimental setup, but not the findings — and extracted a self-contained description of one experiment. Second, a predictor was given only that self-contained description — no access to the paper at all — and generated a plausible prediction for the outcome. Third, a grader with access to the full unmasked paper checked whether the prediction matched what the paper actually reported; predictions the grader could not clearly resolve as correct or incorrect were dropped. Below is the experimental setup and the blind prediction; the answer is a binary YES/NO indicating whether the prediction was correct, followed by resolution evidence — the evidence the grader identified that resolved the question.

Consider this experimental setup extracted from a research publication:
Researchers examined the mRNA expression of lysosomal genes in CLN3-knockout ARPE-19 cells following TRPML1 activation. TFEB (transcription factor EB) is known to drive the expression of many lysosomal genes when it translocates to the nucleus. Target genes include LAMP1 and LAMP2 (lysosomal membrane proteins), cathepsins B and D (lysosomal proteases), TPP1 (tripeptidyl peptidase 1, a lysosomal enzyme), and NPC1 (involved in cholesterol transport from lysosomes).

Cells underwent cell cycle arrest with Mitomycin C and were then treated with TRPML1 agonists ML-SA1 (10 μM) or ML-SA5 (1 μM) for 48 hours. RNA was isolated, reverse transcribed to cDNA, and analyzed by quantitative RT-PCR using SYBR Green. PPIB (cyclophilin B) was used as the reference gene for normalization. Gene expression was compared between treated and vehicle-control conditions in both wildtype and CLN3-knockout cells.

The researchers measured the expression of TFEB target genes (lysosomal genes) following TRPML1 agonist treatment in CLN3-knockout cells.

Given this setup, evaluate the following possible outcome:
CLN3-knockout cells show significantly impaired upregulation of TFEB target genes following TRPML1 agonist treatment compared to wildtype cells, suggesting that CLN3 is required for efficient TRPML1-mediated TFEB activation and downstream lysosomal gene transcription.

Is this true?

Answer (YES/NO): NO